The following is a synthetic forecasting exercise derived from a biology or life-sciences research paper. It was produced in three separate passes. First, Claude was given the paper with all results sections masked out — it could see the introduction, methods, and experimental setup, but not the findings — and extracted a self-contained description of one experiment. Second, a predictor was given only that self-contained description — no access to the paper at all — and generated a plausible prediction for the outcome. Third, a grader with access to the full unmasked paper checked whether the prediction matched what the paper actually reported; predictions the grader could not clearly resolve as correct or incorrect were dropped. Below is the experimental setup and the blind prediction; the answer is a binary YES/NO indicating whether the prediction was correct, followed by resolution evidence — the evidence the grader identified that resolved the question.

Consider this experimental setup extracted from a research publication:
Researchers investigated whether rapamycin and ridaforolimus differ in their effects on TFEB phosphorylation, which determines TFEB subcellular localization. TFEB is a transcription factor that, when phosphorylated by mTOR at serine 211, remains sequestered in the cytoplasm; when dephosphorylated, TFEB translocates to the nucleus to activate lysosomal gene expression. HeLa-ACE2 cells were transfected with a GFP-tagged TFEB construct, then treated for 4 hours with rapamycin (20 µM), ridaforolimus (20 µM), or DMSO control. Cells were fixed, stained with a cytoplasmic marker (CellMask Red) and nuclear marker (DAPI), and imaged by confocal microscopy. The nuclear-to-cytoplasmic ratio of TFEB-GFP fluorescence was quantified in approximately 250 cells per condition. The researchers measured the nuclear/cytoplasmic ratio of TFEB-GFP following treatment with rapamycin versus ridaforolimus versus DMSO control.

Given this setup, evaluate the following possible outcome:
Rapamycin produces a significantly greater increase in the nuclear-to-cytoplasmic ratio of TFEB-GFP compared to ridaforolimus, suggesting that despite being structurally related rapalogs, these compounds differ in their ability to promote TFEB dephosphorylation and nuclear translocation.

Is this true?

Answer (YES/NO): YES